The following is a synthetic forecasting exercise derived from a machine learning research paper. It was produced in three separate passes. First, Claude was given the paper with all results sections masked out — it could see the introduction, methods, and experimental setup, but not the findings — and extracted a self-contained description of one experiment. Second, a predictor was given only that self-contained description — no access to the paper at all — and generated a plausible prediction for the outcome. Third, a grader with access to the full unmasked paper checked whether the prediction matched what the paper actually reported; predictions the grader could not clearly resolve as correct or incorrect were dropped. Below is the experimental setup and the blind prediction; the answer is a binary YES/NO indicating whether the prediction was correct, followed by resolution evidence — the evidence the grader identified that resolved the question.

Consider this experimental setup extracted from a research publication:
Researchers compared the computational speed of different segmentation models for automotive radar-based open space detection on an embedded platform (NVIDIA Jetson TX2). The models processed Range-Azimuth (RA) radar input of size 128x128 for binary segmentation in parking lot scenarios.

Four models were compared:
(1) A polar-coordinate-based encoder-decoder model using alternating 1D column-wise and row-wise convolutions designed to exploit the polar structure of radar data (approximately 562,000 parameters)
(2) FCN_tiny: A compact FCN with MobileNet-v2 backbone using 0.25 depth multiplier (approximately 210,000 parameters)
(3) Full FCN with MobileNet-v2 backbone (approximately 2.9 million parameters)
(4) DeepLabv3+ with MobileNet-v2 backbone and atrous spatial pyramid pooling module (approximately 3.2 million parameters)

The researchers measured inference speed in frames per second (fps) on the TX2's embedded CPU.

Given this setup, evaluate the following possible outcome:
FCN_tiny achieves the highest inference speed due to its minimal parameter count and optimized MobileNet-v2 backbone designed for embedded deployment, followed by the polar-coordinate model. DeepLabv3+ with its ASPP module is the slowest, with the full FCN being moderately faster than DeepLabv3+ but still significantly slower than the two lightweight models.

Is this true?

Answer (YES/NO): YES